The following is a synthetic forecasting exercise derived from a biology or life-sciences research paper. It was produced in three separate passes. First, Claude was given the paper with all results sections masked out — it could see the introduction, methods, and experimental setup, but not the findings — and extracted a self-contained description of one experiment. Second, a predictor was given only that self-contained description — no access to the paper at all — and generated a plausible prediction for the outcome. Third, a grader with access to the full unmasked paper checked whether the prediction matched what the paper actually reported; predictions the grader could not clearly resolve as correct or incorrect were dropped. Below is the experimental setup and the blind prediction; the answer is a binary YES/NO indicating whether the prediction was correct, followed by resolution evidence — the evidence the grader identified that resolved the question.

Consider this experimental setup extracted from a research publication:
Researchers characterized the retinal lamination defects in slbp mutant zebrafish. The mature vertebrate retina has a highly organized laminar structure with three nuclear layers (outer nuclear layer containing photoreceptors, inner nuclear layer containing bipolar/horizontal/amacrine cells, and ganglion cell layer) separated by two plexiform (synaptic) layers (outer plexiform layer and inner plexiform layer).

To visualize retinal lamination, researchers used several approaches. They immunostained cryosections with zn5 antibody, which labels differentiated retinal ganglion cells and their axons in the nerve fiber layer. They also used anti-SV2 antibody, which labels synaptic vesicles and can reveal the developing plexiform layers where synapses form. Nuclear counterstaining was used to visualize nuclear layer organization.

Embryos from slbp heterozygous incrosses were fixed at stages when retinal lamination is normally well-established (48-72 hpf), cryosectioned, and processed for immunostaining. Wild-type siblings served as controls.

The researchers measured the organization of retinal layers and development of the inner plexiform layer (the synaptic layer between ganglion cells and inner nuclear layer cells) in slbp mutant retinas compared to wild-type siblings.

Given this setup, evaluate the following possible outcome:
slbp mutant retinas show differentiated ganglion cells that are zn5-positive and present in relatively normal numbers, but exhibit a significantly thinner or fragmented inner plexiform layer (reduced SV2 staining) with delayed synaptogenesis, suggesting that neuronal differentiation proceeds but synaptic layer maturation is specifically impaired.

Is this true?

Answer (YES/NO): NO